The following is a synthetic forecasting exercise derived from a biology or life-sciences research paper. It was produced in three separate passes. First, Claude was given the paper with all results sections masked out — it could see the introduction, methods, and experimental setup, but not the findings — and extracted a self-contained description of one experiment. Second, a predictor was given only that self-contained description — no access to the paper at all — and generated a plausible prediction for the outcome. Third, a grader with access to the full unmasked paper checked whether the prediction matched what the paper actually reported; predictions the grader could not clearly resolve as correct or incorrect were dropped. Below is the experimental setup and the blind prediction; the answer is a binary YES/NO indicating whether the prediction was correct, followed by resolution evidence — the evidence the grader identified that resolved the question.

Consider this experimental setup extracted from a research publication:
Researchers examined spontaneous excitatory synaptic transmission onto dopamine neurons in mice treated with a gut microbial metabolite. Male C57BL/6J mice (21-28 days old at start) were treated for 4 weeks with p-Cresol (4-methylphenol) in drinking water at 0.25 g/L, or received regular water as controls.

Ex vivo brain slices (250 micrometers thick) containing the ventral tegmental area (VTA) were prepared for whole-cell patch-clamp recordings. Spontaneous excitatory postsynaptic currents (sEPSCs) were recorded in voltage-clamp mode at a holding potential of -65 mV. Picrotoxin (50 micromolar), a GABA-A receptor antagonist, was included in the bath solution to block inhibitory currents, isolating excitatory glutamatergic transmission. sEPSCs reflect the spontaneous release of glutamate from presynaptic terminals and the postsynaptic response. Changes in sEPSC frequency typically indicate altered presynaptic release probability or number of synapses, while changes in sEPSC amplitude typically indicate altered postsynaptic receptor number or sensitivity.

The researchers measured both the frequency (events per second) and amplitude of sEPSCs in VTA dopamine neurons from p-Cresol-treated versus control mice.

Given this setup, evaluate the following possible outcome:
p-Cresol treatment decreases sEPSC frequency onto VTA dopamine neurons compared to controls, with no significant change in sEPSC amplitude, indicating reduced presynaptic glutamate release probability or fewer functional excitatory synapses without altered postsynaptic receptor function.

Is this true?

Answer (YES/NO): NO